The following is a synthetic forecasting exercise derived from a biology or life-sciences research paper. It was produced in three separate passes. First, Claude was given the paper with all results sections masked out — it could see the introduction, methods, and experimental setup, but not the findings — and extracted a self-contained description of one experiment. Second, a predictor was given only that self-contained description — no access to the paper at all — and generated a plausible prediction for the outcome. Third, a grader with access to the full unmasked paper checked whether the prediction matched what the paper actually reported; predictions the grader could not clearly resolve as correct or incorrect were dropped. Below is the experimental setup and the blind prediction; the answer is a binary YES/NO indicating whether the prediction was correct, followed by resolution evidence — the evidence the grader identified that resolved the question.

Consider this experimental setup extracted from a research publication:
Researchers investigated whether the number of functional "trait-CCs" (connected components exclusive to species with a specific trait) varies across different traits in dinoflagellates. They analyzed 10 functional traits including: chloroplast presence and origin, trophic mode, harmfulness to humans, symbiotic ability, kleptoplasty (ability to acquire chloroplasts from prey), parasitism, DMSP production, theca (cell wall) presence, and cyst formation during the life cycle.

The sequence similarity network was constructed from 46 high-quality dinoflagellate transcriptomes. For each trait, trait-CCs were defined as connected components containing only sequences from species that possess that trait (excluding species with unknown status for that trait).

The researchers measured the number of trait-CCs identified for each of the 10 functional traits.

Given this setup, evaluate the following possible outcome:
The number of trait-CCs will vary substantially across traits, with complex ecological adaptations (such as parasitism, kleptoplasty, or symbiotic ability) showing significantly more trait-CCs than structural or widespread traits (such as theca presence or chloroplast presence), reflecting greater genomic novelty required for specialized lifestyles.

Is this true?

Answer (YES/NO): NO